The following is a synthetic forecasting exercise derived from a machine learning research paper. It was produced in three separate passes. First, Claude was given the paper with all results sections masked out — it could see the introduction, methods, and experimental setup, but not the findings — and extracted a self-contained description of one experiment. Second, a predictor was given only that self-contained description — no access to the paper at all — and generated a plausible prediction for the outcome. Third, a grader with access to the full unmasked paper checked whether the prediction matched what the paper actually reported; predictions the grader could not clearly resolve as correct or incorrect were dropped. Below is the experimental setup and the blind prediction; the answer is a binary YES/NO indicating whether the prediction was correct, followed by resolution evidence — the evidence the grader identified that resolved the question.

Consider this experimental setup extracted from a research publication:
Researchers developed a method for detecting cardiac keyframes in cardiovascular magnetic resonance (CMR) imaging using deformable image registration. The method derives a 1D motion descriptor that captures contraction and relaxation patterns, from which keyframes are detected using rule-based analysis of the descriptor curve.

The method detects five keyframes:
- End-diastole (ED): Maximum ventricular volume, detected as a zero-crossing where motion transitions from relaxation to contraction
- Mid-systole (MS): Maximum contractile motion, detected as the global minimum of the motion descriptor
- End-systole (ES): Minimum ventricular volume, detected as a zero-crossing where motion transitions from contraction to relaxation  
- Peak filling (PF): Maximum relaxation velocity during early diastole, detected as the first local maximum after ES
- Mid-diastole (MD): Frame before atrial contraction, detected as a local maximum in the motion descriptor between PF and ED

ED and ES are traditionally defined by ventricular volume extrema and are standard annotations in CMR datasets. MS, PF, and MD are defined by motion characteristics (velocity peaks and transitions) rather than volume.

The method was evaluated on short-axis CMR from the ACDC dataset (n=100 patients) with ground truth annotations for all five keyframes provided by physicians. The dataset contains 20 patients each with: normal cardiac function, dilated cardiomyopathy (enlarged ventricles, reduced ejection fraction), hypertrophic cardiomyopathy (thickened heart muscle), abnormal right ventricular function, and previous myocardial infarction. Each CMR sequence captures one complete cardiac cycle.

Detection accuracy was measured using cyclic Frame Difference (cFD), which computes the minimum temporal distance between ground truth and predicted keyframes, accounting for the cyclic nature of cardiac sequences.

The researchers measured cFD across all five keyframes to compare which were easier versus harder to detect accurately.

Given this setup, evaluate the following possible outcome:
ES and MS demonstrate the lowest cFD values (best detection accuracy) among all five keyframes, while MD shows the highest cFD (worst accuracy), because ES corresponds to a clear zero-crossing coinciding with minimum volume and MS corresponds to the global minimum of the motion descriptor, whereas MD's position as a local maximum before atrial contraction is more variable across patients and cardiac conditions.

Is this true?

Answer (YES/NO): NO